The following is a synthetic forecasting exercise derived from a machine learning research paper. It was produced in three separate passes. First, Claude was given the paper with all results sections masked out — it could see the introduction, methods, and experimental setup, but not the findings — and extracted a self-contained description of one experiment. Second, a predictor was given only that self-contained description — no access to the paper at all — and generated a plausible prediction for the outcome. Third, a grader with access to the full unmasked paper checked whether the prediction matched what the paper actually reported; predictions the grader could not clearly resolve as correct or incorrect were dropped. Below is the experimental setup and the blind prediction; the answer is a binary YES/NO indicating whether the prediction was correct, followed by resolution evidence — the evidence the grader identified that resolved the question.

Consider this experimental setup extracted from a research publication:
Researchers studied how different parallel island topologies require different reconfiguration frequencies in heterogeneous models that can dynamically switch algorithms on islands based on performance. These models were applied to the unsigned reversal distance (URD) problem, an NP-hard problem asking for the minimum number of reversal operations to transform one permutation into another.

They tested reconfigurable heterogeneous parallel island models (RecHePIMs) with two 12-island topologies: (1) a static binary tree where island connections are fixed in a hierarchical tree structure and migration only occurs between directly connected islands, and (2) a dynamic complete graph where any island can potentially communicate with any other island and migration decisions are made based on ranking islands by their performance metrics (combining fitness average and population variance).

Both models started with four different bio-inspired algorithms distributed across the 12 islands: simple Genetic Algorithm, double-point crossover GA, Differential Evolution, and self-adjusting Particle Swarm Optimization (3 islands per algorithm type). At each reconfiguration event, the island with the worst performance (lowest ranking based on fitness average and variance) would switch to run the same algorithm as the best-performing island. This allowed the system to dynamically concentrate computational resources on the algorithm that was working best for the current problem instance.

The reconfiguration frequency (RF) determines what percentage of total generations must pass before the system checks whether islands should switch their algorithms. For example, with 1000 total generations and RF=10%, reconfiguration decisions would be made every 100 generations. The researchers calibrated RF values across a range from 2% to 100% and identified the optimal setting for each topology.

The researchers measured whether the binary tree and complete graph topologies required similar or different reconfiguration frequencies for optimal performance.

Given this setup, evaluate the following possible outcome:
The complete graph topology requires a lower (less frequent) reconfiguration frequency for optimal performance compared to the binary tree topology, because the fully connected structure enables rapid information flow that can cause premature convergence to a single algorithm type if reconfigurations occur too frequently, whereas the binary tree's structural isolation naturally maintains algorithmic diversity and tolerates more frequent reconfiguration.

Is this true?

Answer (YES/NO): YES